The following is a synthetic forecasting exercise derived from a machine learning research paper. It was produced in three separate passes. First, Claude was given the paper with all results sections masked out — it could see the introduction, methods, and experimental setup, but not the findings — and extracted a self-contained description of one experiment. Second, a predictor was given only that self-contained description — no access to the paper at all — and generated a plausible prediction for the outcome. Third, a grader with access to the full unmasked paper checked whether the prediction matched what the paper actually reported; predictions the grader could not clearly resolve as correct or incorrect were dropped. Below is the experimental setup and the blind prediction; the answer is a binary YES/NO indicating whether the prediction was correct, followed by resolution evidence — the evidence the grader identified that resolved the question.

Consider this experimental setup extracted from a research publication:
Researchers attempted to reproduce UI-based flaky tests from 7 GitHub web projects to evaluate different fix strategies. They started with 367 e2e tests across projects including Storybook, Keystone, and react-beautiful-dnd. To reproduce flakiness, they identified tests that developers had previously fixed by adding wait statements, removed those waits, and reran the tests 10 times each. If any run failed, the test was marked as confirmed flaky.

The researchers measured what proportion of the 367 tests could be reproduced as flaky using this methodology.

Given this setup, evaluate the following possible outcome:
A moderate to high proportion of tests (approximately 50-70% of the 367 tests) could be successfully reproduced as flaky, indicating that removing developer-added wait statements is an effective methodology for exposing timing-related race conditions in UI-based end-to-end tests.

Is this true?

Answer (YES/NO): NO